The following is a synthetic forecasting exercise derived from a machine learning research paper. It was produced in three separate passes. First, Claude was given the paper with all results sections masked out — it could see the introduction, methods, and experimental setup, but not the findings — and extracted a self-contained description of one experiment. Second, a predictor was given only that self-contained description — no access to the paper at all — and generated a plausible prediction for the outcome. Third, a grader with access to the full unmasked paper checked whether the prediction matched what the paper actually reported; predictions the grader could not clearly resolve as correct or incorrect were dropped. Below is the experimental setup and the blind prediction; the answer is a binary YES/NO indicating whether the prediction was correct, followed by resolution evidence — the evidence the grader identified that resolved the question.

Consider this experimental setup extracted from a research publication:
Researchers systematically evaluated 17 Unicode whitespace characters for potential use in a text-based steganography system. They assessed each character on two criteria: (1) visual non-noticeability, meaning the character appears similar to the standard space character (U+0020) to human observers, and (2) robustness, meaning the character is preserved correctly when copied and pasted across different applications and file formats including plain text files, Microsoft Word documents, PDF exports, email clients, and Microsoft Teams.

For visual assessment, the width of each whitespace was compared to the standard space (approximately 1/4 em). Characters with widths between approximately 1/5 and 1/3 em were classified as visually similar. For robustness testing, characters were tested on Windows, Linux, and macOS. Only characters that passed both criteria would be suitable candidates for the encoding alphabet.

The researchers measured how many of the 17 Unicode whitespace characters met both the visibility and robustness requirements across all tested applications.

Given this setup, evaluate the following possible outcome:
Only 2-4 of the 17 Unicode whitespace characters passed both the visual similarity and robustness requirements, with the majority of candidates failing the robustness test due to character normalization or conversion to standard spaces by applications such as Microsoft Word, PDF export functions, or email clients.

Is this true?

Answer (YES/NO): NO